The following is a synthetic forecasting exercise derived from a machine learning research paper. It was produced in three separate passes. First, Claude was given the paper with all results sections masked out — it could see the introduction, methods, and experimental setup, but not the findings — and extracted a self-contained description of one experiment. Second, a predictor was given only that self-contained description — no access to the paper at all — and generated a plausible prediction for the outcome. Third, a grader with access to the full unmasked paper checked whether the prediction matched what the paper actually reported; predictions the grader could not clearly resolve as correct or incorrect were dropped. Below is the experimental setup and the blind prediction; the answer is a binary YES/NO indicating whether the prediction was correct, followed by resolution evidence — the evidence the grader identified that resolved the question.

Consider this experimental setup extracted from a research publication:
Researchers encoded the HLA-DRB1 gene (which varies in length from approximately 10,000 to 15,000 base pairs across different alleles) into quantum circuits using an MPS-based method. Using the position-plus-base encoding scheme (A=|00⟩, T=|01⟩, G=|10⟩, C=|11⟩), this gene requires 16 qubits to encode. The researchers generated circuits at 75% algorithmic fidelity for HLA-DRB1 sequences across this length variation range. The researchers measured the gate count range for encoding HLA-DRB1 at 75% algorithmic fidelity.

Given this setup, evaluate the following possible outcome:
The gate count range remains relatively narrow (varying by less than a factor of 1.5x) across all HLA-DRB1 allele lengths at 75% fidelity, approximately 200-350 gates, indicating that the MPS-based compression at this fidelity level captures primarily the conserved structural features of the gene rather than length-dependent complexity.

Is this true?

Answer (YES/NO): NO